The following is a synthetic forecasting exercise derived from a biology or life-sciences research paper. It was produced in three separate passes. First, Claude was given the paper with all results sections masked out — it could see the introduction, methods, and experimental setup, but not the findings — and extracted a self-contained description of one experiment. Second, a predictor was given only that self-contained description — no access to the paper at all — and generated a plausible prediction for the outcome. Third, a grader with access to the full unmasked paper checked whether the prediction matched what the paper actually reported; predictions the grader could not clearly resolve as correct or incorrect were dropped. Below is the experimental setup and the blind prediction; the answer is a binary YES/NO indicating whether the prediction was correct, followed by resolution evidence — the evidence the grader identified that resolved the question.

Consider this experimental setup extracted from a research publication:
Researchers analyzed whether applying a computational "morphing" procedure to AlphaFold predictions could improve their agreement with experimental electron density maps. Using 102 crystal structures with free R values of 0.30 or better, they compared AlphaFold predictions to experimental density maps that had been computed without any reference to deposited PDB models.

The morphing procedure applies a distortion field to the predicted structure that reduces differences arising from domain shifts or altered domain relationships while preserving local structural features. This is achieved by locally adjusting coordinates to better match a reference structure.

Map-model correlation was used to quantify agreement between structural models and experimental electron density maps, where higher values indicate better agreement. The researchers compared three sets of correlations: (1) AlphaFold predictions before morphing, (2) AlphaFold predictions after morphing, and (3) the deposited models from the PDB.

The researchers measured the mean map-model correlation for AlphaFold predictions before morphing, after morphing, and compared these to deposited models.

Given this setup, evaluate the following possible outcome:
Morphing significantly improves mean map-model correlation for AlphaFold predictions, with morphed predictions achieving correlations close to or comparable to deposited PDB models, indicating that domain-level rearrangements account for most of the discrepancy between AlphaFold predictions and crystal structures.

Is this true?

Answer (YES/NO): NO